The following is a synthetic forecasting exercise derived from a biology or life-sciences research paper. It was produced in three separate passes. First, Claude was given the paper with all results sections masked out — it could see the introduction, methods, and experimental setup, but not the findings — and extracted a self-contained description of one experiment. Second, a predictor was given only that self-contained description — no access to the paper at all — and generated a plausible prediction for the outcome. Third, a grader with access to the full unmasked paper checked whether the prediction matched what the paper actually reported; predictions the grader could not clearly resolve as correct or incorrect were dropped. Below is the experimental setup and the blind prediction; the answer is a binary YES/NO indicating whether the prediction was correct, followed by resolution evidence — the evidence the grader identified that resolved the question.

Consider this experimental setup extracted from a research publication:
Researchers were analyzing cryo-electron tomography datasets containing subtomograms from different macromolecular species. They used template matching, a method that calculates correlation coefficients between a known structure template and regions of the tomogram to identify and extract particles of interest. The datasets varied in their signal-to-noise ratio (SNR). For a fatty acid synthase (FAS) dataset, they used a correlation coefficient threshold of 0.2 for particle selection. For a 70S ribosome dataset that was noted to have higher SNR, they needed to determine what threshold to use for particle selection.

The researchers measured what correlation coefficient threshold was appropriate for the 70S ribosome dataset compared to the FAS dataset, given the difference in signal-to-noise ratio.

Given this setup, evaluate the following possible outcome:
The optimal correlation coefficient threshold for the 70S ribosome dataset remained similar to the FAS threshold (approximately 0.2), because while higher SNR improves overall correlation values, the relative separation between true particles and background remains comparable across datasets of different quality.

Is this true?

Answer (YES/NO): NO